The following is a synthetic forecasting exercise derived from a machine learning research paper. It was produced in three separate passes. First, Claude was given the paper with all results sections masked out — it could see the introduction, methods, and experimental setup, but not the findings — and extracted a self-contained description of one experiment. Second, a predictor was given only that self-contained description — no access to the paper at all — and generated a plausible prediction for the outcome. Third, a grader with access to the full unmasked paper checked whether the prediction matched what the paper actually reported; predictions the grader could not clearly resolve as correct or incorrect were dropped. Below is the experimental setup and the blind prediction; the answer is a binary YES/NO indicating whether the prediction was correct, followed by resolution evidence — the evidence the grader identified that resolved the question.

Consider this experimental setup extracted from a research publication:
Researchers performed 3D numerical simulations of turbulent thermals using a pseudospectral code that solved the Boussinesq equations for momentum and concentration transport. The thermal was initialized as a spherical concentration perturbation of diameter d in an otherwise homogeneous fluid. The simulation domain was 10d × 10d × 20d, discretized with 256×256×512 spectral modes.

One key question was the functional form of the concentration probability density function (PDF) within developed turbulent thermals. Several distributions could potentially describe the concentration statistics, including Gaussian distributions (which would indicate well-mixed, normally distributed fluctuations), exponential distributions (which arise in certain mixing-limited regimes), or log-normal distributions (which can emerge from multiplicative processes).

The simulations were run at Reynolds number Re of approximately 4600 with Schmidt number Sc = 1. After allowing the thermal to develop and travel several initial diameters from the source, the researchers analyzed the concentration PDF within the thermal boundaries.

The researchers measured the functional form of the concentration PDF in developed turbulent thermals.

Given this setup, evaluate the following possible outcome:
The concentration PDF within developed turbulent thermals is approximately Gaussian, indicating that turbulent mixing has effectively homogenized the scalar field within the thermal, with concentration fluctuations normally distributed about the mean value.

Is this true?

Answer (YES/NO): NO